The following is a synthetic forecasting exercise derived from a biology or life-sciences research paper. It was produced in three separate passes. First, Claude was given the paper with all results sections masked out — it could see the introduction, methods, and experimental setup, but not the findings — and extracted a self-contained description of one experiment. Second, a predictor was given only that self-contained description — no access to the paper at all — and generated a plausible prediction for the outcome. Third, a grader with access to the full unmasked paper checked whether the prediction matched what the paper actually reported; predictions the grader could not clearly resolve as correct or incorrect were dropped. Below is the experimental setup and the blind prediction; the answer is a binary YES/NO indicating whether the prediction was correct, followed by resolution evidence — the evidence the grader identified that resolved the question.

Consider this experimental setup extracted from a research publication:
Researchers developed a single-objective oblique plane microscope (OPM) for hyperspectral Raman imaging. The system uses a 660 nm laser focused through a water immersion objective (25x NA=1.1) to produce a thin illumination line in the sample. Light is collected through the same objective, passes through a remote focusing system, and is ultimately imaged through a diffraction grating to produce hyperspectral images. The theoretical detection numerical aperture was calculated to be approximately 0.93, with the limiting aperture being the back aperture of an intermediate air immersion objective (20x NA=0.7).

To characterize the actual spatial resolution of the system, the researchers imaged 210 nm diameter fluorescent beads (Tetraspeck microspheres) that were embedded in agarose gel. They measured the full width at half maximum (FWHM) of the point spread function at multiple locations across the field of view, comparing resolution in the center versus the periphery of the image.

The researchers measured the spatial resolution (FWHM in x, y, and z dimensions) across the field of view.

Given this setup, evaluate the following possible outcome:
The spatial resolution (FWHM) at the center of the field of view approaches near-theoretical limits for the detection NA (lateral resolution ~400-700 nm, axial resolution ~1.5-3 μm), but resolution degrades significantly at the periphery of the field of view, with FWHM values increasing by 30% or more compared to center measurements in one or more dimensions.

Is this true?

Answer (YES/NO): NO